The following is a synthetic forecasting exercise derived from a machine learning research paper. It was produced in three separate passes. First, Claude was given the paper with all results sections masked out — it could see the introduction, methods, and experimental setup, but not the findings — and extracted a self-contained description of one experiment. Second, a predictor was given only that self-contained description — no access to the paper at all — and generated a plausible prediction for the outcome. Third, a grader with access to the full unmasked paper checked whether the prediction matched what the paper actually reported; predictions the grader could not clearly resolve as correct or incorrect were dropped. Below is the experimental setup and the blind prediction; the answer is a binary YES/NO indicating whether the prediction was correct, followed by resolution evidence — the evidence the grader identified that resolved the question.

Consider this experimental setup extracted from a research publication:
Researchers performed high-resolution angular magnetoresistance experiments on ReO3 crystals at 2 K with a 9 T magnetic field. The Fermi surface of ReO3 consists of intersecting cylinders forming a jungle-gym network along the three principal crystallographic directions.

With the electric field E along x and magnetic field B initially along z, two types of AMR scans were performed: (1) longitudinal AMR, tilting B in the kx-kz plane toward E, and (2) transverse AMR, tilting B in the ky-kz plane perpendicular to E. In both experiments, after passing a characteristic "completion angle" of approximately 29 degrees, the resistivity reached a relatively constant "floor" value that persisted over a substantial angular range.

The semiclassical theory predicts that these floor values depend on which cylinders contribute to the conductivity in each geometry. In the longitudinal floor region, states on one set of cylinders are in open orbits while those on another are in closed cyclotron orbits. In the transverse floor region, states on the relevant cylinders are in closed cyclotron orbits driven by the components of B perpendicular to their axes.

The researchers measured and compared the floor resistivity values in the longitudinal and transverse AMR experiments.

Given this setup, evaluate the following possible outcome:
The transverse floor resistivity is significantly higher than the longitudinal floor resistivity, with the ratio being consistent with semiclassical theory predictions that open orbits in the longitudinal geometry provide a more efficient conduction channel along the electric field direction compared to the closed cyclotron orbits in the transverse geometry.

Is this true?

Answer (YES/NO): YES